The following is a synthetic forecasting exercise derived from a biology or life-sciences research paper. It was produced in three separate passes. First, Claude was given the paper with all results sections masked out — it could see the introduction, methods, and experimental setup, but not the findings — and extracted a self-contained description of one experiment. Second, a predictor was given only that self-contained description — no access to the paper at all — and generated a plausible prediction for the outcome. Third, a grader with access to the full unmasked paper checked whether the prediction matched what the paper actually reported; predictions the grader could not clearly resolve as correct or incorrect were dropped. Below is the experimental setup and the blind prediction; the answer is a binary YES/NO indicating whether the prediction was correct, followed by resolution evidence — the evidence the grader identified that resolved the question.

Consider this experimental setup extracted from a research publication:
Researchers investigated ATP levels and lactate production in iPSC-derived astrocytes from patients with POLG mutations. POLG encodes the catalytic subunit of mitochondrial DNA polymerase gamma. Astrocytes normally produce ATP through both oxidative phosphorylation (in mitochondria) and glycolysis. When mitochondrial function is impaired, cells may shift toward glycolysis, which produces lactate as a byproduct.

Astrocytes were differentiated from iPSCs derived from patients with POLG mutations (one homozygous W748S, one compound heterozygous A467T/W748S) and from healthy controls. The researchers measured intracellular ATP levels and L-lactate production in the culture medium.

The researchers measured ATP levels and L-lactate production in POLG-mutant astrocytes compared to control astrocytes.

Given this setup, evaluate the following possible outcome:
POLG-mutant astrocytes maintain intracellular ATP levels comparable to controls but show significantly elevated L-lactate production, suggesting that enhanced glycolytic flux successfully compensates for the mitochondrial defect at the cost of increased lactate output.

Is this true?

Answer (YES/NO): NO